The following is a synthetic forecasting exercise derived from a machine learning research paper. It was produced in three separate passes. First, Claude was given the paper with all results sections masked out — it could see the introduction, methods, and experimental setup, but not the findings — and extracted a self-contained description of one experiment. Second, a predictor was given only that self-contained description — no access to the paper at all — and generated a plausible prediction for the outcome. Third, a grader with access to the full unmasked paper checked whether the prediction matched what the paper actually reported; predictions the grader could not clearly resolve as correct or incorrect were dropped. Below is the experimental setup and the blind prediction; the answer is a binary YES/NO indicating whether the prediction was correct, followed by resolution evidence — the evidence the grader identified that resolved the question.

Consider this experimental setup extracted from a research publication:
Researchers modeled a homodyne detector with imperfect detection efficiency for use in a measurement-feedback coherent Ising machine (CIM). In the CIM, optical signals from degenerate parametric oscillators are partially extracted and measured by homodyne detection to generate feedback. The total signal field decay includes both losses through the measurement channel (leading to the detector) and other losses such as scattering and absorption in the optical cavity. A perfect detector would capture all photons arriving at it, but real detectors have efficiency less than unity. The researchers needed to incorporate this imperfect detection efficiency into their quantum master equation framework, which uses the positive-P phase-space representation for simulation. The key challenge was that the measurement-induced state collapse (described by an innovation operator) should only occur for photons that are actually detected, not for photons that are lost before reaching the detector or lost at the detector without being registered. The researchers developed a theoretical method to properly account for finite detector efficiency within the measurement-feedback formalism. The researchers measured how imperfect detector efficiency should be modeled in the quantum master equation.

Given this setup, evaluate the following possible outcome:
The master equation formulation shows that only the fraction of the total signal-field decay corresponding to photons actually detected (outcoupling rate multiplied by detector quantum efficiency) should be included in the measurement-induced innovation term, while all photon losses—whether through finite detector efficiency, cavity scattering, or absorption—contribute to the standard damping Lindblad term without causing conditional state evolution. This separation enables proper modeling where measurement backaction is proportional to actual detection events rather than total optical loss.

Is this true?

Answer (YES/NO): YES